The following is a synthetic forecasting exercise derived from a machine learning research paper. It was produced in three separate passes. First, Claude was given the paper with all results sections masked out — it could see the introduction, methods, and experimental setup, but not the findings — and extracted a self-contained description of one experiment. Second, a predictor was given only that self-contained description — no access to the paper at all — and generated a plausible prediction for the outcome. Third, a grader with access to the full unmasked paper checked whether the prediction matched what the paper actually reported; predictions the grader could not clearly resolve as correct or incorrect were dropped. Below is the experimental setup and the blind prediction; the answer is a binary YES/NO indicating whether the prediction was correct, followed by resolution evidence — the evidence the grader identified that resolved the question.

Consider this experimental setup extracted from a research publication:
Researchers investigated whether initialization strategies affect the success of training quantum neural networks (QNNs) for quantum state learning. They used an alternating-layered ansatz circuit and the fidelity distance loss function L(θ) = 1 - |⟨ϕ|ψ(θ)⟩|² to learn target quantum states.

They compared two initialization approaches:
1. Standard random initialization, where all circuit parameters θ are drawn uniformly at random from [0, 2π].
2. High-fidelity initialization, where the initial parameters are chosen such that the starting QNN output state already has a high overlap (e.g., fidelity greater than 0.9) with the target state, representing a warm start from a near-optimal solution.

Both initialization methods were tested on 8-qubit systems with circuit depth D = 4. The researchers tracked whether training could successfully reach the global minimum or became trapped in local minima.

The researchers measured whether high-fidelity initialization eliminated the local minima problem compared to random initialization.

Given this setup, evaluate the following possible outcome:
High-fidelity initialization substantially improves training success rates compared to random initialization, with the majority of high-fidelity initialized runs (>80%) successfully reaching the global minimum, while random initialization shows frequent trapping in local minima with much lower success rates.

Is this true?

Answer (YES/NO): NO